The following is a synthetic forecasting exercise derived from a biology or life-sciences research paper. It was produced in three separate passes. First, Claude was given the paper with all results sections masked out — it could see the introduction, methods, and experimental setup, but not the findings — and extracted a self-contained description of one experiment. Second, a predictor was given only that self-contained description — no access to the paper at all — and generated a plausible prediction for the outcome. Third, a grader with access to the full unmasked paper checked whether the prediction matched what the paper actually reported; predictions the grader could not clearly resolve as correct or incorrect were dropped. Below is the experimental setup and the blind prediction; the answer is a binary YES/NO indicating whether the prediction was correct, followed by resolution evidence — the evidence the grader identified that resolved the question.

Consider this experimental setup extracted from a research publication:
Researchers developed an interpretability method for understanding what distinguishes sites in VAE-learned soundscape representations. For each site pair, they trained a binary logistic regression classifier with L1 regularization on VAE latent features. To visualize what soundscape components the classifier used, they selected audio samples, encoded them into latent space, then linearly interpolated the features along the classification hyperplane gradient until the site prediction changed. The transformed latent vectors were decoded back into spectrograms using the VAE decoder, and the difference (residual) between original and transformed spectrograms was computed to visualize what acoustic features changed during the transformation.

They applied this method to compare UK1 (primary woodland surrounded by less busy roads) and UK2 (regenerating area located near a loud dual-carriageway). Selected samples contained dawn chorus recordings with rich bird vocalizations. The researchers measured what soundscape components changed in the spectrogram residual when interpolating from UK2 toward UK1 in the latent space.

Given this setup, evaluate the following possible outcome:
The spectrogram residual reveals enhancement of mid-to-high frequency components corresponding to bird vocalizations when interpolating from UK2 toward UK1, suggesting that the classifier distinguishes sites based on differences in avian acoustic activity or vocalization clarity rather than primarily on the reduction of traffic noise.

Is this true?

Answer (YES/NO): NO